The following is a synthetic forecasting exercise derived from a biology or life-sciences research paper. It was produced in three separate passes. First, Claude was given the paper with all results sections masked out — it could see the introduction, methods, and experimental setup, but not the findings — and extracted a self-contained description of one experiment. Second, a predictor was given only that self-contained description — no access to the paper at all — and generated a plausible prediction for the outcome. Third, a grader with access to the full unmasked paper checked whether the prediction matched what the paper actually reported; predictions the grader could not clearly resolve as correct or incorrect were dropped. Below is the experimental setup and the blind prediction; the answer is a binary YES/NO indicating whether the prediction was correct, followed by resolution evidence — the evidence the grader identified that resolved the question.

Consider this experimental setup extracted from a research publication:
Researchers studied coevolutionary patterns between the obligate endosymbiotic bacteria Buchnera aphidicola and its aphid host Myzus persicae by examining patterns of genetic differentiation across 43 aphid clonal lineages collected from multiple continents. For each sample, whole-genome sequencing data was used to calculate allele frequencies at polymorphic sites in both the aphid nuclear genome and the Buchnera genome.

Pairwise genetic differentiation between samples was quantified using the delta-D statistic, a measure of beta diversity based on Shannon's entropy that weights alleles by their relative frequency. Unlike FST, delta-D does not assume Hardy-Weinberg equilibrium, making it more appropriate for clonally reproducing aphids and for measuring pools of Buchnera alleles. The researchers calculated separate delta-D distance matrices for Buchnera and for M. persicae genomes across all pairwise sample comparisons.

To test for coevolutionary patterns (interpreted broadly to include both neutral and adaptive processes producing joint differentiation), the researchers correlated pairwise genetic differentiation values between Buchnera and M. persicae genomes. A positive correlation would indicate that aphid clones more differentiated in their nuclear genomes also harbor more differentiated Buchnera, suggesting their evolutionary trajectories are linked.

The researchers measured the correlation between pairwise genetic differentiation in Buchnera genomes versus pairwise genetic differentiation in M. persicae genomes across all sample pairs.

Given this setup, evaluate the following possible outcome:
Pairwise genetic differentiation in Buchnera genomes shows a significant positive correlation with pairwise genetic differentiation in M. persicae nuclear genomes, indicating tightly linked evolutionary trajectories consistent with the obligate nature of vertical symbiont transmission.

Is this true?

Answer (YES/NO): YES